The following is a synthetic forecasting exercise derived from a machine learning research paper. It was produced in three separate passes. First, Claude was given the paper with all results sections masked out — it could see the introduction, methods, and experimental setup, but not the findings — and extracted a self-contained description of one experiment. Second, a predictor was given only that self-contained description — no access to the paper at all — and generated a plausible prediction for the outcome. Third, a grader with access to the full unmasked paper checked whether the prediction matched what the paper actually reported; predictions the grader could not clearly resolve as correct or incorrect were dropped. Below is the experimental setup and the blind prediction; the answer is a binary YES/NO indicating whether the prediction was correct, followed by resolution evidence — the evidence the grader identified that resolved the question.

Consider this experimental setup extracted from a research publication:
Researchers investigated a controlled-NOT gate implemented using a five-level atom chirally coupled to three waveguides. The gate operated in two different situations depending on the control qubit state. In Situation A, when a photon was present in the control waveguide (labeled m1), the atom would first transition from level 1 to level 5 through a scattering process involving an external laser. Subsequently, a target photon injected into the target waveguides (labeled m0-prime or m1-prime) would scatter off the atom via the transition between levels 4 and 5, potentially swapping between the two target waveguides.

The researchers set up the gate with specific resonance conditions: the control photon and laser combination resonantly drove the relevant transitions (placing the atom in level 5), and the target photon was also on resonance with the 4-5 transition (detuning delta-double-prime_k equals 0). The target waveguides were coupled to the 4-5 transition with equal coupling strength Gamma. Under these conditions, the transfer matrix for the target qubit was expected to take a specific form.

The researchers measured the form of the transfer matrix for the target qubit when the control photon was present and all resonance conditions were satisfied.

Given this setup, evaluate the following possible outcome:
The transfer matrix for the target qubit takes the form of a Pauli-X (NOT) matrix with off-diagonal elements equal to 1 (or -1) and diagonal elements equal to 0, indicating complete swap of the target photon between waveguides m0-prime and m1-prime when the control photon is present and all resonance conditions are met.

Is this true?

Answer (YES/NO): YES